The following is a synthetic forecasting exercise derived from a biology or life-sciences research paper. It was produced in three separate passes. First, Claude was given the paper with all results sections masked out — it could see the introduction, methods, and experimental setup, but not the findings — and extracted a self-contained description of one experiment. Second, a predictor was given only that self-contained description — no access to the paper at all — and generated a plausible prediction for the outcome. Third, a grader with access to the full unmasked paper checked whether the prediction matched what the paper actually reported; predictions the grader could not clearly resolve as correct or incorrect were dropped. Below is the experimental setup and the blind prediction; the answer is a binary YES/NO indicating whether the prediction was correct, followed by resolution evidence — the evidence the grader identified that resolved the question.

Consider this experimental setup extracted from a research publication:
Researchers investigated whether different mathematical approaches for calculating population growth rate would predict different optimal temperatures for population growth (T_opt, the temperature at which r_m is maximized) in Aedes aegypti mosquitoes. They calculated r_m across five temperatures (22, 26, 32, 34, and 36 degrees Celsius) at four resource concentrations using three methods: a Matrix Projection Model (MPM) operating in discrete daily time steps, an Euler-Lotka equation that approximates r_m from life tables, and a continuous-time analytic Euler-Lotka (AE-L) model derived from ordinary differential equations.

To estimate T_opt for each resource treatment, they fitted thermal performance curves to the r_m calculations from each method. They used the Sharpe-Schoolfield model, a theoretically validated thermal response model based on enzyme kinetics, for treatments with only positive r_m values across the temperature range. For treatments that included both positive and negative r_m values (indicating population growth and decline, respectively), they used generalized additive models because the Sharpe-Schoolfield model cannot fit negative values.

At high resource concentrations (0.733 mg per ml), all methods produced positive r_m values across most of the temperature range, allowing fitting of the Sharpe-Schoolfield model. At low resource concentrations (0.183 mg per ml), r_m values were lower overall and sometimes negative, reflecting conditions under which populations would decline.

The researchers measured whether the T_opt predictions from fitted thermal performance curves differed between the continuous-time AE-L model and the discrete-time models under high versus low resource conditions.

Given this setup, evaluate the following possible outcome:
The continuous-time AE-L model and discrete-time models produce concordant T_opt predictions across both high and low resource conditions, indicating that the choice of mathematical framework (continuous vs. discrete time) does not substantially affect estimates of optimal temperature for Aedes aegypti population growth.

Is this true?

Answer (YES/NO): NO